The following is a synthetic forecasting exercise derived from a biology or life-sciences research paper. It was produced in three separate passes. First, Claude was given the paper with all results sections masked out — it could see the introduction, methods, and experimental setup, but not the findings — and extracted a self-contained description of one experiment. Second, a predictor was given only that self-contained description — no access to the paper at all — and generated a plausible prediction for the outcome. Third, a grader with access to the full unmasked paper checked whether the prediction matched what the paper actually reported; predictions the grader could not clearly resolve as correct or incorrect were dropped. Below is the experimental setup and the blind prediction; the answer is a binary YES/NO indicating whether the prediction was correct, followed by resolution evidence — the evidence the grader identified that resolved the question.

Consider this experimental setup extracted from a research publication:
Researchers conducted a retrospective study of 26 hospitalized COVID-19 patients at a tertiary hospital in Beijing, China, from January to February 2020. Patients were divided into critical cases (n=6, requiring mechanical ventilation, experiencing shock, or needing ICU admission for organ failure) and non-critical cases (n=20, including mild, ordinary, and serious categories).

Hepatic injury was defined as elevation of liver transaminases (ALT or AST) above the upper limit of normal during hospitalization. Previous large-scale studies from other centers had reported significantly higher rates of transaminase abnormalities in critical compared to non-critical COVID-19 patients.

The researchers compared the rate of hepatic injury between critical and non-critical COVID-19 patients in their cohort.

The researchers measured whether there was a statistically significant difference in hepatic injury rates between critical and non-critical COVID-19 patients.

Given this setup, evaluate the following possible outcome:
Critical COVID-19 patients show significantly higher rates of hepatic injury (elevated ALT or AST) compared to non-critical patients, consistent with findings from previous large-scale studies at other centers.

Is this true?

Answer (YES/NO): NO